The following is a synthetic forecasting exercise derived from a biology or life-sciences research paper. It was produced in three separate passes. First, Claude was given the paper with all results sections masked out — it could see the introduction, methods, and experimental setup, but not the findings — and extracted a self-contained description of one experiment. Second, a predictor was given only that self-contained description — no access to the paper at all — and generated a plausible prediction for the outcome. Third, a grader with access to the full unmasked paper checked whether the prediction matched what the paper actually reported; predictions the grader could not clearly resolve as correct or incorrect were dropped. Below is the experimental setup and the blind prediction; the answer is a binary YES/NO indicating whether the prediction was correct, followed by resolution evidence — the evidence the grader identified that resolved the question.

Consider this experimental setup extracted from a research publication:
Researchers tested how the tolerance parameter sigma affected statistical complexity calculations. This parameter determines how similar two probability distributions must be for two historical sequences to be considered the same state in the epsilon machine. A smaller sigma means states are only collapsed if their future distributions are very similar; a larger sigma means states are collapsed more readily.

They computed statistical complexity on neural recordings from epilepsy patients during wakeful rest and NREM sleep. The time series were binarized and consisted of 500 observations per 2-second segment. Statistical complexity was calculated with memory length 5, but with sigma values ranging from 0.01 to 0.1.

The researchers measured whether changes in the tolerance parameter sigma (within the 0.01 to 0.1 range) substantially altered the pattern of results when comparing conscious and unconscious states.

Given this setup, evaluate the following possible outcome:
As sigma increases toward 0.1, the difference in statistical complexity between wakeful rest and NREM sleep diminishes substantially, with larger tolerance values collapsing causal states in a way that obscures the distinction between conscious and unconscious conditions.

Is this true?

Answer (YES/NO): NO